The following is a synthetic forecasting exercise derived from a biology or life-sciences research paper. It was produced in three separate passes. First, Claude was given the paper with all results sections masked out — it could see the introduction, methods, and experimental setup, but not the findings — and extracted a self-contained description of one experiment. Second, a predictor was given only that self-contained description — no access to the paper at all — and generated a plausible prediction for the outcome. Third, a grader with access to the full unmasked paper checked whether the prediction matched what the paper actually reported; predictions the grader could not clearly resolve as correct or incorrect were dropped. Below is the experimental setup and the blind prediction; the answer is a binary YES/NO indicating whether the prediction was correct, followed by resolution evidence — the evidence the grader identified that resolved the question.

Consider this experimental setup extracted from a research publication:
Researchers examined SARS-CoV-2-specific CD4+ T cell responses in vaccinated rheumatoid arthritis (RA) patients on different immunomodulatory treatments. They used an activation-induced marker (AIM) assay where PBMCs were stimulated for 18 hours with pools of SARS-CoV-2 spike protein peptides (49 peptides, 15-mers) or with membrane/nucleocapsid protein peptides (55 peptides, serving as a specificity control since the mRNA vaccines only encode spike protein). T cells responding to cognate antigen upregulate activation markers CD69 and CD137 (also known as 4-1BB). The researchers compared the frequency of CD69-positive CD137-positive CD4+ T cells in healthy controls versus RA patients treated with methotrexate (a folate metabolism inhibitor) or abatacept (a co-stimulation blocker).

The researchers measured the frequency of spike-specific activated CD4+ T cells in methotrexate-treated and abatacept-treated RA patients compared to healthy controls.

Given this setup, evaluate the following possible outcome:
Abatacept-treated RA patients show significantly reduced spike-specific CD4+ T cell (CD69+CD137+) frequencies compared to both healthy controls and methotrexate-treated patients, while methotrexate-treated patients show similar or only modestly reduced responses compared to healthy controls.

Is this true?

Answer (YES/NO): NO